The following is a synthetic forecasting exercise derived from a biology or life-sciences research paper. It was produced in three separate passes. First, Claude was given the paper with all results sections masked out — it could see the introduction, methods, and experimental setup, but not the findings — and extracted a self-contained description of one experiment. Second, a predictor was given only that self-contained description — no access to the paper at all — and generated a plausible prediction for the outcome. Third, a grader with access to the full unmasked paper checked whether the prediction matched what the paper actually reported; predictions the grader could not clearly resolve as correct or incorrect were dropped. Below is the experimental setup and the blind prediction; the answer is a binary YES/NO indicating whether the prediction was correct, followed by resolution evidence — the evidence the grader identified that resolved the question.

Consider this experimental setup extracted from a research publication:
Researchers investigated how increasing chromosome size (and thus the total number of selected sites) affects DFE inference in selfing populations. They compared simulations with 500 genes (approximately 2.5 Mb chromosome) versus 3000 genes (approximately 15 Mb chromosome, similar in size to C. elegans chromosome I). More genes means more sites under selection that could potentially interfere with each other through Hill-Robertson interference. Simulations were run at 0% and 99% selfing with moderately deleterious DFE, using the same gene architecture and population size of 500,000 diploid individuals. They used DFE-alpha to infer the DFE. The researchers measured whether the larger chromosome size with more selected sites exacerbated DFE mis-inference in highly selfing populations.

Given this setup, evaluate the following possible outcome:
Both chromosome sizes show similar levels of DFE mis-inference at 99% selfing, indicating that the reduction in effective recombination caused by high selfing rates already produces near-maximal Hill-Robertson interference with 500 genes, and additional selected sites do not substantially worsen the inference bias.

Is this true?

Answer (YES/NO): NO